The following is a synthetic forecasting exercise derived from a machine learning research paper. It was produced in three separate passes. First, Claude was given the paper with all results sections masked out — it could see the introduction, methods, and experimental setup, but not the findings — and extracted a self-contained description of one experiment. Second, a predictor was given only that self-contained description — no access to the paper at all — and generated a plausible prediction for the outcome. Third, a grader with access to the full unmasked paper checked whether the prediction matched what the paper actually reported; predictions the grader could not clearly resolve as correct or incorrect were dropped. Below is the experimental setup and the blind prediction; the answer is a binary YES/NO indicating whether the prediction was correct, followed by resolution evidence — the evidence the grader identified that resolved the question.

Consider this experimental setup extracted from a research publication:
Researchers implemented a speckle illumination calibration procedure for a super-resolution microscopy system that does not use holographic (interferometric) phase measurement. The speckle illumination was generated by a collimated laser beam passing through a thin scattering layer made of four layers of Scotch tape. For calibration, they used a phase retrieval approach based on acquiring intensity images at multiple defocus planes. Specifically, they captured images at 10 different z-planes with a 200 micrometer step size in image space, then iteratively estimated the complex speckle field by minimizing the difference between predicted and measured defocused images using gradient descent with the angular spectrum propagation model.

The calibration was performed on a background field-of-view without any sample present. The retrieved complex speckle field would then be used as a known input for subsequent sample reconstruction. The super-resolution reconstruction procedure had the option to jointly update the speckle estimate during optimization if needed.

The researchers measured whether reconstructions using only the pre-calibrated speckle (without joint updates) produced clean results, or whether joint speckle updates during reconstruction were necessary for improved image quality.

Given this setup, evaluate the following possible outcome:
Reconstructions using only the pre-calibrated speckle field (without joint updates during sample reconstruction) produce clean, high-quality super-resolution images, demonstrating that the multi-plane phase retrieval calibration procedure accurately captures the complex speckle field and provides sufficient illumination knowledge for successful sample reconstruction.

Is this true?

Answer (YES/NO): NO